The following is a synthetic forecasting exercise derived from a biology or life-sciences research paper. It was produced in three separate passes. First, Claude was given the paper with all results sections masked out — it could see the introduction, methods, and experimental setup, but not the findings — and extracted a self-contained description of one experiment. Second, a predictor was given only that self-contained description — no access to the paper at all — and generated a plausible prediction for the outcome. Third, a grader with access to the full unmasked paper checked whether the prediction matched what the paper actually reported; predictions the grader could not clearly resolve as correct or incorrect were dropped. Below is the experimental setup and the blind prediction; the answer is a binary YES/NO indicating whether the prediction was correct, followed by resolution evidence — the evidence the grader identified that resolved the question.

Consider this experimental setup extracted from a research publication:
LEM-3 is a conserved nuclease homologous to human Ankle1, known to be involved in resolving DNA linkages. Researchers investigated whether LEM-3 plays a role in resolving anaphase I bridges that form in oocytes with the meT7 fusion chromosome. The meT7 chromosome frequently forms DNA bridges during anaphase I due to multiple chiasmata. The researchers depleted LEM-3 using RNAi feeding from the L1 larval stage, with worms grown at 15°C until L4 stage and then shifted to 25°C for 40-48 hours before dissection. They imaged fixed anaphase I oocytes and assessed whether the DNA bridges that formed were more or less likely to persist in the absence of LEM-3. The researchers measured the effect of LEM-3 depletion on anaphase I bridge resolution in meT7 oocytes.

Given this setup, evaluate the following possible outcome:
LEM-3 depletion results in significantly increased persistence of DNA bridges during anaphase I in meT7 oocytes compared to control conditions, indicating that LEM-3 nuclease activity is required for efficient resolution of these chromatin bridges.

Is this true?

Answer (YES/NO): YES